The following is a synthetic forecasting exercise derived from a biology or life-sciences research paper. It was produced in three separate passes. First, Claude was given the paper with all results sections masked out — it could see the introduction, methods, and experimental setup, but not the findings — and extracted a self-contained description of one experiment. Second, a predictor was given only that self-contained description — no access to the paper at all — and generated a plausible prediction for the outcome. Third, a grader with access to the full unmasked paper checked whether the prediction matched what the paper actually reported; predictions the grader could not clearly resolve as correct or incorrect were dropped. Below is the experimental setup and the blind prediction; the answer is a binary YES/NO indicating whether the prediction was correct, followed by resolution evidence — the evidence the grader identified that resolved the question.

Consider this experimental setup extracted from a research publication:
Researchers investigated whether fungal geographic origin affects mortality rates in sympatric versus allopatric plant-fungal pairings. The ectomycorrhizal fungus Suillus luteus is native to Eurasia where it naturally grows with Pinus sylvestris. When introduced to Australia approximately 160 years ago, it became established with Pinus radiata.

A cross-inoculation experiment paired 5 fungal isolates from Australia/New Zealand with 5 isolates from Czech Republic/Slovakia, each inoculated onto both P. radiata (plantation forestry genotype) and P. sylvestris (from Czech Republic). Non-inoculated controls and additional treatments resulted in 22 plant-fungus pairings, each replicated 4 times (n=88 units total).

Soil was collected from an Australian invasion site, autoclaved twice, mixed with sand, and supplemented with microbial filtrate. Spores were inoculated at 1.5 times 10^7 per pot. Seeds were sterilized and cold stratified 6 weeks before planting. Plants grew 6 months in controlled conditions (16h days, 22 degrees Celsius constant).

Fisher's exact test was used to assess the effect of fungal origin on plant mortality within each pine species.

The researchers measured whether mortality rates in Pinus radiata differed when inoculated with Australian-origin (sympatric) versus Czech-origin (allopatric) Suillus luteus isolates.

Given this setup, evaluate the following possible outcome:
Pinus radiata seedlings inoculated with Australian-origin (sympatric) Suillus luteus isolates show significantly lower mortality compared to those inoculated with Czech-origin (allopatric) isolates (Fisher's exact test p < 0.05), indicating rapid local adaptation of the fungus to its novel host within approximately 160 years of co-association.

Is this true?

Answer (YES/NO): NO